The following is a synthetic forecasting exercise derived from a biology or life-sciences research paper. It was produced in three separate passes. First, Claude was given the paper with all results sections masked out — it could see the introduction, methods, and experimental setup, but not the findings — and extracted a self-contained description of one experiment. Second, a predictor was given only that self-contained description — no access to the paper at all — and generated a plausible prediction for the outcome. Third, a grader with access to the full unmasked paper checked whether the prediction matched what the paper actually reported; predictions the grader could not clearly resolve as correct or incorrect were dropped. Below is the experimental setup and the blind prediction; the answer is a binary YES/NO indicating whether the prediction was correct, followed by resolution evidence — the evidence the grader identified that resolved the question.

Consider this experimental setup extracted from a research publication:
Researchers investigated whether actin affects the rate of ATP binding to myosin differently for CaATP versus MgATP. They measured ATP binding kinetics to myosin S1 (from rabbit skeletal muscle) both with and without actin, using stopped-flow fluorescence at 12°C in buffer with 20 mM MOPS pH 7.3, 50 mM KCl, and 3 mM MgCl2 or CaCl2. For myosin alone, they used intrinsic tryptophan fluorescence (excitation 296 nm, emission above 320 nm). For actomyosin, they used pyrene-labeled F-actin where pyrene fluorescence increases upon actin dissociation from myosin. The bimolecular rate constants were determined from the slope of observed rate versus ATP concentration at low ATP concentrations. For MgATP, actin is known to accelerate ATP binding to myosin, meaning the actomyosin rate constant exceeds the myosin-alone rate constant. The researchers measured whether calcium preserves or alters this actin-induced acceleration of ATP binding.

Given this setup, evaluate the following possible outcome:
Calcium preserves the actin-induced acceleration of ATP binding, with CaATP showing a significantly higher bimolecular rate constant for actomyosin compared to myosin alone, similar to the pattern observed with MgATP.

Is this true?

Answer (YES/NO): NO